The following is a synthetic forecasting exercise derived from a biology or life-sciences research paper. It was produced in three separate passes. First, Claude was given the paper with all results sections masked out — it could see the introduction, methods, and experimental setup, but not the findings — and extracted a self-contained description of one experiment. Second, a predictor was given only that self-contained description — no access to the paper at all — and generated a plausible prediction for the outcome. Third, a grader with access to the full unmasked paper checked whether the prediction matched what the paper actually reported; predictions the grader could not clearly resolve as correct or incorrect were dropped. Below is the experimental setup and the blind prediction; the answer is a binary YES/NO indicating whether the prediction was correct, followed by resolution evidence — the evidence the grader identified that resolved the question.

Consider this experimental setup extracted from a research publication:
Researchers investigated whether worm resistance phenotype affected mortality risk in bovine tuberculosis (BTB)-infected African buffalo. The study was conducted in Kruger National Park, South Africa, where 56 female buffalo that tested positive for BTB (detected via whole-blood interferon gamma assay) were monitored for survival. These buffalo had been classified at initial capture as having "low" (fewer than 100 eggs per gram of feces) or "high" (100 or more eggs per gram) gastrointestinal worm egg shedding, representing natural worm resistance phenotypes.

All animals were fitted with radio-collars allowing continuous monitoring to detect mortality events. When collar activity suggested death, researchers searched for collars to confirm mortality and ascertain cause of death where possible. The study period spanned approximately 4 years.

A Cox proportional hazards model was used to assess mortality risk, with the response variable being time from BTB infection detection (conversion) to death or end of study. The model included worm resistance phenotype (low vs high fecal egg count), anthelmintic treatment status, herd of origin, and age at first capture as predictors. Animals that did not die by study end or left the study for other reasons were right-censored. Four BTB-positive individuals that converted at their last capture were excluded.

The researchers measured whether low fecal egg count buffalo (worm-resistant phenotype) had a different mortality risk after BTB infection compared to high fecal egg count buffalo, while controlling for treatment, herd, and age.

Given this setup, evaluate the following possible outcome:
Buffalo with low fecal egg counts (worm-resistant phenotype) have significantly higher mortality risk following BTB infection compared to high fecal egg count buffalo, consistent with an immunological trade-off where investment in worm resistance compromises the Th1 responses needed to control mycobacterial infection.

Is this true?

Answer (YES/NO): YES